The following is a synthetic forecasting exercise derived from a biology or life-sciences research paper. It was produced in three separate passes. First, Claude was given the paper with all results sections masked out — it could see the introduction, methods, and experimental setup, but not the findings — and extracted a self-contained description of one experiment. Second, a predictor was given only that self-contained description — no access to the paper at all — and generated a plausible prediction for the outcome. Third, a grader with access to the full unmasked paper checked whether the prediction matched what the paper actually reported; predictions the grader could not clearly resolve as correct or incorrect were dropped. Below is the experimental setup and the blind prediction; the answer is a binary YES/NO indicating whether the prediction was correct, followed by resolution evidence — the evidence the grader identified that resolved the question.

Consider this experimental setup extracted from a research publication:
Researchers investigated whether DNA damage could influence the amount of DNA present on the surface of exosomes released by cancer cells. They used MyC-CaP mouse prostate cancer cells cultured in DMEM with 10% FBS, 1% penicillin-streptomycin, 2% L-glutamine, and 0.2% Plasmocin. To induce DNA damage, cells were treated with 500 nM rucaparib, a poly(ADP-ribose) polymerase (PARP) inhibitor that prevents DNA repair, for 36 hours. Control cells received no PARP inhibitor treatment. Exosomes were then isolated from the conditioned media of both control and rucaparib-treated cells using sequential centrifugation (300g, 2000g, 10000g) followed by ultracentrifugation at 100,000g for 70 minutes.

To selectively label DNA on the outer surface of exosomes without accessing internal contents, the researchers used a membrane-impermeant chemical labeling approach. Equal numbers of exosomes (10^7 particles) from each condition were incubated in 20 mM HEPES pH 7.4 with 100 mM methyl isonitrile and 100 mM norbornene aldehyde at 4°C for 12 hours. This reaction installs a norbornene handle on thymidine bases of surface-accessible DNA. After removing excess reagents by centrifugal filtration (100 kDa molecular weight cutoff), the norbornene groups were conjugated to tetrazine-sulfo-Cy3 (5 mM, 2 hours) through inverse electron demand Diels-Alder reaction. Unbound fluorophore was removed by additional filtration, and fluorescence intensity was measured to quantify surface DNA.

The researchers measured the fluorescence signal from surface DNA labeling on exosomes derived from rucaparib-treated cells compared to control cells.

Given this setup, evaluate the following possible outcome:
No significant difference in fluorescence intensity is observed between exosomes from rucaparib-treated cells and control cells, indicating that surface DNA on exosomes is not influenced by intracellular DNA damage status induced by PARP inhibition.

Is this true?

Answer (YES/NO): NO